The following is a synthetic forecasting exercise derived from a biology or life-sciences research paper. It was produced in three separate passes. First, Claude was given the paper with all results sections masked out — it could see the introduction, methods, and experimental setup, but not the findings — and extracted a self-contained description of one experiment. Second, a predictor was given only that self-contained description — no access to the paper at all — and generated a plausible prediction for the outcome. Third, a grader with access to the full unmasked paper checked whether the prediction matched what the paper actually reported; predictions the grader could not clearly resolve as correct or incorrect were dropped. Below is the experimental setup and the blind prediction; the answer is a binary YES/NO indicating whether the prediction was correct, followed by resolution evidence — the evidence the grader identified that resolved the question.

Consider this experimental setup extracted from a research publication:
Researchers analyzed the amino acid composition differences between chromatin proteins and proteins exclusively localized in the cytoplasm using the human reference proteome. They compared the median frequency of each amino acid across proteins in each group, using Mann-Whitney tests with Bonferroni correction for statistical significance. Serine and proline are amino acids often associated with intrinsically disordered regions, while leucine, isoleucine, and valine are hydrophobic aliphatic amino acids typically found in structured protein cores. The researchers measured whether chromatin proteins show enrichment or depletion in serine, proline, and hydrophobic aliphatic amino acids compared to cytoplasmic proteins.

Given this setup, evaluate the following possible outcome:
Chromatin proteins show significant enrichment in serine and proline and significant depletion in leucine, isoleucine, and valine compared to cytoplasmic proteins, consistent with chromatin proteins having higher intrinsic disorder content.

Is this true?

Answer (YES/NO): YES